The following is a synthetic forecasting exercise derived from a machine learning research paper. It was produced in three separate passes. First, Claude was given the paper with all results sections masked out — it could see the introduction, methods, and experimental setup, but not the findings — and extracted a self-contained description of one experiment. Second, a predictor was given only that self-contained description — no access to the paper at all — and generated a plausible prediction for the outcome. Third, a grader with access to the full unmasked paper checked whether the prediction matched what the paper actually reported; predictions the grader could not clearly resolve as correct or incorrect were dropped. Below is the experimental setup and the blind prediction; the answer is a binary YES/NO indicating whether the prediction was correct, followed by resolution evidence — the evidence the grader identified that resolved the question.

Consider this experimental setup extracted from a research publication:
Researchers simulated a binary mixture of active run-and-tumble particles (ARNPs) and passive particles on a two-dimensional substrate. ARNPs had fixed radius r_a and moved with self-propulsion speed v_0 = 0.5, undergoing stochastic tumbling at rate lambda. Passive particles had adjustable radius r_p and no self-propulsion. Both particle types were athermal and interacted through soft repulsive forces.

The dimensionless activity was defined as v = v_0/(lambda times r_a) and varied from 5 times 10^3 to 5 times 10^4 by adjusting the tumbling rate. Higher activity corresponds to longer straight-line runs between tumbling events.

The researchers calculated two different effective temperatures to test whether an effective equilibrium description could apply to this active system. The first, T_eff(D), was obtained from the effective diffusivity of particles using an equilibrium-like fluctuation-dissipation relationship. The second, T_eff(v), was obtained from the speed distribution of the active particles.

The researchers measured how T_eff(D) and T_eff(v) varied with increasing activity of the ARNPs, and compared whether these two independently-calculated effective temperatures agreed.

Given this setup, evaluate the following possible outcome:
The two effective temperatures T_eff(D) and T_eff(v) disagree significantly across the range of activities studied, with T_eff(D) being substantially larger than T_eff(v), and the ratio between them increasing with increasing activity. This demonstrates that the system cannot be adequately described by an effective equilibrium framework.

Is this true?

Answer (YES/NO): NO